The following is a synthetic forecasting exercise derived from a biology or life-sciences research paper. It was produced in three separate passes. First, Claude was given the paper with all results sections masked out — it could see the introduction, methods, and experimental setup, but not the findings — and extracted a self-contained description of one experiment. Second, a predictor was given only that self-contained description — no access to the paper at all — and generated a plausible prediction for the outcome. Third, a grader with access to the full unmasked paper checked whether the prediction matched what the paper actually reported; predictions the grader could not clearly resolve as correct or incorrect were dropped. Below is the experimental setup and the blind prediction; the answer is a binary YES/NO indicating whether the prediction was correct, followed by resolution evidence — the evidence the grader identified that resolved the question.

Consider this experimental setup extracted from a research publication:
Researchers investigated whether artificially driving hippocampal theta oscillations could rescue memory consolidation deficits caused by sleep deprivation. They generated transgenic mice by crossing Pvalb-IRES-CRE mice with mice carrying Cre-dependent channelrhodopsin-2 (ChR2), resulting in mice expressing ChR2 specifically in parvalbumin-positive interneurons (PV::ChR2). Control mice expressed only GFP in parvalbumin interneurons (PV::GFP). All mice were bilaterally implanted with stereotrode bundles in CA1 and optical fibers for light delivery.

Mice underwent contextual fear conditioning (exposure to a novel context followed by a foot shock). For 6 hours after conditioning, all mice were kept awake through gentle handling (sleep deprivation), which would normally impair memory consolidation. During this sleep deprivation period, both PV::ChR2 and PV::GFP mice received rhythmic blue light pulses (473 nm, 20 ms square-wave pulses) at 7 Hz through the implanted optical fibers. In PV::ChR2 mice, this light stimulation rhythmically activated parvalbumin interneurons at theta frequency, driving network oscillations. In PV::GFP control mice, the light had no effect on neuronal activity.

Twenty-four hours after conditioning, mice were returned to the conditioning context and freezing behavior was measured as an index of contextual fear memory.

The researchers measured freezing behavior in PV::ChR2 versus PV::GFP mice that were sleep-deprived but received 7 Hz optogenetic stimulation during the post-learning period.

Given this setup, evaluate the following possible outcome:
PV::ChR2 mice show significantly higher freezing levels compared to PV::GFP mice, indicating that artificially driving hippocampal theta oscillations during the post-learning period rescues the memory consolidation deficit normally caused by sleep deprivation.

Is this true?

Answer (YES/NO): YES